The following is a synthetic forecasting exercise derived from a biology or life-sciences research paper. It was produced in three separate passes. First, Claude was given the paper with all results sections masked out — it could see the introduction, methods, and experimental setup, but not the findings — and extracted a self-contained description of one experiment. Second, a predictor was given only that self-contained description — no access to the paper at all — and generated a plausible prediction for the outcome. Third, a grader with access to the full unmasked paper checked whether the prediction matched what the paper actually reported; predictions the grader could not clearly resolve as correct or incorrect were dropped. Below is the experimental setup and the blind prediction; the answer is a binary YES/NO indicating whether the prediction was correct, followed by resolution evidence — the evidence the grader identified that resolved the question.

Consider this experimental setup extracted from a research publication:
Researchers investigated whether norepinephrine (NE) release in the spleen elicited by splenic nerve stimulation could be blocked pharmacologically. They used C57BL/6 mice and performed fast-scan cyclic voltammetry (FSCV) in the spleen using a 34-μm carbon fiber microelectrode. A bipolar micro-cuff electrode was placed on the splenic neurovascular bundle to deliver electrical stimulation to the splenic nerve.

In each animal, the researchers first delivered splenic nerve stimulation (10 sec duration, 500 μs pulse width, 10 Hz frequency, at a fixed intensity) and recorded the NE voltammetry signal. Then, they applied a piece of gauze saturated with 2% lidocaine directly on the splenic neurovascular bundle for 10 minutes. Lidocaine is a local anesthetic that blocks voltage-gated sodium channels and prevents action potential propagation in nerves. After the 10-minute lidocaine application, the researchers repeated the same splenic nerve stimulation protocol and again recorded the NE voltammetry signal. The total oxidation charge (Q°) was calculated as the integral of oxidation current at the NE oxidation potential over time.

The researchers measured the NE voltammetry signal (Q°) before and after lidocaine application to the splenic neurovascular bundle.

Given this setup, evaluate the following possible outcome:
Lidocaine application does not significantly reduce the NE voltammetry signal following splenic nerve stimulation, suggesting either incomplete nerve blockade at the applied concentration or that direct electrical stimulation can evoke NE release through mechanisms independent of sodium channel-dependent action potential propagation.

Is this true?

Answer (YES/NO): NO